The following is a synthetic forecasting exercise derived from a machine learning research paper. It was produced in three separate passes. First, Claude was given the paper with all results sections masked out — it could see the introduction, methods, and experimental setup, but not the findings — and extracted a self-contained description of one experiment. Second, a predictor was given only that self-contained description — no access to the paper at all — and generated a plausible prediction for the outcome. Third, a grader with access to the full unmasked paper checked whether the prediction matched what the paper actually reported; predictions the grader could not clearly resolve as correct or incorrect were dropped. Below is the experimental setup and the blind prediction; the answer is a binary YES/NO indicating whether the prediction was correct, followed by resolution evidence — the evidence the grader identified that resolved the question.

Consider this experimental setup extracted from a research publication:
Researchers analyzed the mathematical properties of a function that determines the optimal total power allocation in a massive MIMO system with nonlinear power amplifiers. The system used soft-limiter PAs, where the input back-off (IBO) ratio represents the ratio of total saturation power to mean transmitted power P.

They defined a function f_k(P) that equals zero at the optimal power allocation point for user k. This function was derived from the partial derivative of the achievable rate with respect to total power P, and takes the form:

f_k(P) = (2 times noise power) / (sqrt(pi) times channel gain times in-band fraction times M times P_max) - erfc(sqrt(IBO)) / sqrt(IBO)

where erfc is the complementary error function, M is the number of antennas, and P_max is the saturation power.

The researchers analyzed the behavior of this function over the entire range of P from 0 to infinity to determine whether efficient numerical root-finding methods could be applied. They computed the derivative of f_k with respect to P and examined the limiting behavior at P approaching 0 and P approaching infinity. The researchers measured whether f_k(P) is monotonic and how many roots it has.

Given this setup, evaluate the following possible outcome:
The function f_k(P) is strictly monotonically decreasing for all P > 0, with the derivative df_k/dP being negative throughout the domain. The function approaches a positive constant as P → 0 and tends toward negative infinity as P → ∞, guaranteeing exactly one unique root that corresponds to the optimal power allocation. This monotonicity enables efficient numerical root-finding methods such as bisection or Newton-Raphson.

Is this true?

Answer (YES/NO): YES